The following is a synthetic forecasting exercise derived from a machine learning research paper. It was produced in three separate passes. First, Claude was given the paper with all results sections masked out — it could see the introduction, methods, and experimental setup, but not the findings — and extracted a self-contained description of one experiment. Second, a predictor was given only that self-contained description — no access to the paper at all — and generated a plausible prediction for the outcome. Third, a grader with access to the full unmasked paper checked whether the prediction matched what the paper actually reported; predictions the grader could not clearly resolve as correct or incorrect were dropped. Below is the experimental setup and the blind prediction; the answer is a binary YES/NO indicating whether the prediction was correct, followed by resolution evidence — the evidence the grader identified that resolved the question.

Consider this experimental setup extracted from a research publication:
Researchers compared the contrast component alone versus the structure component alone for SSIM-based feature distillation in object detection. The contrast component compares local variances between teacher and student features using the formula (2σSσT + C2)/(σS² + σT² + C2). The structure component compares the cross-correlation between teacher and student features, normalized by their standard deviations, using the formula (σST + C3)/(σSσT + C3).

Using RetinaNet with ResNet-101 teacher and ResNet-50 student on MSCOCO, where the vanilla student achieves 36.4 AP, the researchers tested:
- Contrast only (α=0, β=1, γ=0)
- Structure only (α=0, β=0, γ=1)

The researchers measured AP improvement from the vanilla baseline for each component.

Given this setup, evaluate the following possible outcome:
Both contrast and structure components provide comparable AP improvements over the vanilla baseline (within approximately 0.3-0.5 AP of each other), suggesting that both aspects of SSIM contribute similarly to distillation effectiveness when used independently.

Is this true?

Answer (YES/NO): NO